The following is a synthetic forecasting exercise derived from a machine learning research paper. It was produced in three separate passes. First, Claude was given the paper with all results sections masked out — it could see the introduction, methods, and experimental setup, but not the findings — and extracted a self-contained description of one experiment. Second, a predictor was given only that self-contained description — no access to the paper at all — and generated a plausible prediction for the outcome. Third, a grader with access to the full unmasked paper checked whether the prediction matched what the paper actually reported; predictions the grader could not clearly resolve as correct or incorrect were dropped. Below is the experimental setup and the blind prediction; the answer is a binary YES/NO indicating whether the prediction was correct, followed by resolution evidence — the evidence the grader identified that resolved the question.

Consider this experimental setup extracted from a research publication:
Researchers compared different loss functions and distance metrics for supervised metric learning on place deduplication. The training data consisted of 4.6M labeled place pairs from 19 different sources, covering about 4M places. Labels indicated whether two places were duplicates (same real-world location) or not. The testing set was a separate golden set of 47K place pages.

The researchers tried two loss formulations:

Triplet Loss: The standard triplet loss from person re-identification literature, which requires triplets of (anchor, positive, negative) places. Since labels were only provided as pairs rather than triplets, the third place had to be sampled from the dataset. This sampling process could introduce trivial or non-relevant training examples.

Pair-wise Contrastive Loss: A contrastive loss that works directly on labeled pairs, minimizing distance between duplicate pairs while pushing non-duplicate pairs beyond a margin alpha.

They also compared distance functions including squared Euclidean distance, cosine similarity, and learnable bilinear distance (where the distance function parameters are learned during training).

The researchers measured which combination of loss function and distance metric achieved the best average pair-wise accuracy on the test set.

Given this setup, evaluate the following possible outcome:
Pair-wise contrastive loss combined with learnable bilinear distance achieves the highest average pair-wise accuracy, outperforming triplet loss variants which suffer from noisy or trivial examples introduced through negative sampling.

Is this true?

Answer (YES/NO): NO